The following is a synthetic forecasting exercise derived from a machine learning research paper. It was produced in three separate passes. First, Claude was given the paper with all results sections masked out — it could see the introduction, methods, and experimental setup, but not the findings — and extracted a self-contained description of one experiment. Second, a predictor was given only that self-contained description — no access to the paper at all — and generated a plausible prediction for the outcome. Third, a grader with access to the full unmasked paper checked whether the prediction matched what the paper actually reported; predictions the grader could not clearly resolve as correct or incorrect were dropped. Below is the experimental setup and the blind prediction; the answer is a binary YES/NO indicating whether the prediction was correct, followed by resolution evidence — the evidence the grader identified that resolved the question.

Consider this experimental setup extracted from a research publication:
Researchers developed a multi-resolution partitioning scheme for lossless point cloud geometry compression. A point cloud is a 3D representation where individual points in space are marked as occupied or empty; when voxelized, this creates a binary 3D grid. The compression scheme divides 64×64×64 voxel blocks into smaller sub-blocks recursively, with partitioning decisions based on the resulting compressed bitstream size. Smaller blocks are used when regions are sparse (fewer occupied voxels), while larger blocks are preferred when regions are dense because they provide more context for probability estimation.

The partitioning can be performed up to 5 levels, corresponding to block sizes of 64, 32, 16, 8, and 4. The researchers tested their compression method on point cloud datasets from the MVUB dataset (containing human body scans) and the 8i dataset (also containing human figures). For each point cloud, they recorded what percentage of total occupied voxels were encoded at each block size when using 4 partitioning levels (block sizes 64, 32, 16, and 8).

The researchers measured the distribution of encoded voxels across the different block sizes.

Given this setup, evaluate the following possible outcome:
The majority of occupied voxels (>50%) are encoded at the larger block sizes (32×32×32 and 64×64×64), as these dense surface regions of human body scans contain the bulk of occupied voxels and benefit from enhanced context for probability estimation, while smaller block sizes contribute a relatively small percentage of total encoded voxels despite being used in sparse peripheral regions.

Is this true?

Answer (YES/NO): YES